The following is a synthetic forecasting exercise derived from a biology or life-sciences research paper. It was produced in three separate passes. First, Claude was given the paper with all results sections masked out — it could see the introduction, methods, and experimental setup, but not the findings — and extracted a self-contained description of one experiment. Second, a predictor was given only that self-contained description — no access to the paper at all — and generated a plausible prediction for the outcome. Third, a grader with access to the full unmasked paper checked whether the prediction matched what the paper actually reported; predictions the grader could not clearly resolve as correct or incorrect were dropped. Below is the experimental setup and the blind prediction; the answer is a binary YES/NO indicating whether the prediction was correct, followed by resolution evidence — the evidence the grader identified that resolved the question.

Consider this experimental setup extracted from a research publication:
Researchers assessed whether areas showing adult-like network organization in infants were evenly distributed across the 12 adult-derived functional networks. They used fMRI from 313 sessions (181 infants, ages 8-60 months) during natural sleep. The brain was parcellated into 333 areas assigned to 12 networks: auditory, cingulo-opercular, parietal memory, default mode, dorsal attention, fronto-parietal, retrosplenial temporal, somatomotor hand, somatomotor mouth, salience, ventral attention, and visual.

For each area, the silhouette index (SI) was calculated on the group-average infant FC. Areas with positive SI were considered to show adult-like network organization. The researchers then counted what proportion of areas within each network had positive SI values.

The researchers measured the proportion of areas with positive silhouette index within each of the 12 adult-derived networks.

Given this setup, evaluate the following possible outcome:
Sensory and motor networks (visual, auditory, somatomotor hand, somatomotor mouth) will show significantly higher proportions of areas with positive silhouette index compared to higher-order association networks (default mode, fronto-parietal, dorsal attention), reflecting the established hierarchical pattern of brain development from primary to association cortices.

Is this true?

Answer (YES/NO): NO